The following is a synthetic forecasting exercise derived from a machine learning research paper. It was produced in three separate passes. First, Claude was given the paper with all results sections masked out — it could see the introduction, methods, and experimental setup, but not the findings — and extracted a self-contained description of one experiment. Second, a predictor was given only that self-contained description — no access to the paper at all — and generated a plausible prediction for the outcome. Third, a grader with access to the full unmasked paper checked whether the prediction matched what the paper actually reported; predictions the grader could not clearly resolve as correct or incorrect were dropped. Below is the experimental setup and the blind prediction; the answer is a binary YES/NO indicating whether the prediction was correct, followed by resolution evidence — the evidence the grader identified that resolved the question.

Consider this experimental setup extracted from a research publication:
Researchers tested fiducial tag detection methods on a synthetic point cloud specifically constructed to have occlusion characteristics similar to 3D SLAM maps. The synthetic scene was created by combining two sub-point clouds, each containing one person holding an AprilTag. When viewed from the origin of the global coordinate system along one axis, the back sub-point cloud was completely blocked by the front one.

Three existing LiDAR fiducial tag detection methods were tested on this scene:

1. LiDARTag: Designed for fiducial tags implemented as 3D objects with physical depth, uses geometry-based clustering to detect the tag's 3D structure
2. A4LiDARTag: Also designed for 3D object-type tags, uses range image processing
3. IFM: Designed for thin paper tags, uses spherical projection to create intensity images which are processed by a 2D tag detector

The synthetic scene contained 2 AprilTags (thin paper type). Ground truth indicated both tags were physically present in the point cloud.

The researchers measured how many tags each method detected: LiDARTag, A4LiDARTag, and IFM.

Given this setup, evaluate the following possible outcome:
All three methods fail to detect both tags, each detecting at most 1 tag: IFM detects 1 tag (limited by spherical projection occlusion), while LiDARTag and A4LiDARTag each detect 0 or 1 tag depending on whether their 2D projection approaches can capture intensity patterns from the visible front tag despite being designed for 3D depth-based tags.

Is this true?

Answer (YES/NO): YES